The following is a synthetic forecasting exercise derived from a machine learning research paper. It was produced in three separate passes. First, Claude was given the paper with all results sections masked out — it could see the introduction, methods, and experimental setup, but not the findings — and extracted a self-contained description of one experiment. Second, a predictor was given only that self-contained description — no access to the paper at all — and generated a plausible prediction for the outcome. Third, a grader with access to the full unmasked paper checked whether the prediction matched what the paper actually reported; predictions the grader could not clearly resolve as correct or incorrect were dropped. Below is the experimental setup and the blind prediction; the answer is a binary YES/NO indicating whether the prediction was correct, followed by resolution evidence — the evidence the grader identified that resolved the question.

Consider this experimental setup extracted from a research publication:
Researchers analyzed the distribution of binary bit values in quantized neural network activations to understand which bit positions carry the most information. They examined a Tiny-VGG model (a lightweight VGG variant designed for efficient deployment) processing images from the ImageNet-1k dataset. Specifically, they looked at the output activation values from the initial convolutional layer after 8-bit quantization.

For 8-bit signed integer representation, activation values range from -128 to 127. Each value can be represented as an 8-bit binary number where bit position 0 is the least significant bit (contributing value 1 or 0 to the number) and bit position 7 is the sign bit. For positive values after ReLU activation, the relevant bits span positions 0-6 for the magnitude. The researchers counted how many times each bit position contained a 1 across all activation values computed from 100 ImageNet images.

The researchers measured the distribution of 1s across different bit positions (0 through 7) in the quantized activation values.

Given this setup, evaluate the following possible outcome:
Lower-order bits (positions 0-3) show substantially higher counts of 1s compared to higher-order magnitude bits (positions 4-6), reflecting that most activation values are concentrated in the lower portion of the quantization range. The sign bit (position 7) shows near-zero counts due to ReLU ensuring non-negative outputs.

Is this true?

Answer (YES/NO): YES